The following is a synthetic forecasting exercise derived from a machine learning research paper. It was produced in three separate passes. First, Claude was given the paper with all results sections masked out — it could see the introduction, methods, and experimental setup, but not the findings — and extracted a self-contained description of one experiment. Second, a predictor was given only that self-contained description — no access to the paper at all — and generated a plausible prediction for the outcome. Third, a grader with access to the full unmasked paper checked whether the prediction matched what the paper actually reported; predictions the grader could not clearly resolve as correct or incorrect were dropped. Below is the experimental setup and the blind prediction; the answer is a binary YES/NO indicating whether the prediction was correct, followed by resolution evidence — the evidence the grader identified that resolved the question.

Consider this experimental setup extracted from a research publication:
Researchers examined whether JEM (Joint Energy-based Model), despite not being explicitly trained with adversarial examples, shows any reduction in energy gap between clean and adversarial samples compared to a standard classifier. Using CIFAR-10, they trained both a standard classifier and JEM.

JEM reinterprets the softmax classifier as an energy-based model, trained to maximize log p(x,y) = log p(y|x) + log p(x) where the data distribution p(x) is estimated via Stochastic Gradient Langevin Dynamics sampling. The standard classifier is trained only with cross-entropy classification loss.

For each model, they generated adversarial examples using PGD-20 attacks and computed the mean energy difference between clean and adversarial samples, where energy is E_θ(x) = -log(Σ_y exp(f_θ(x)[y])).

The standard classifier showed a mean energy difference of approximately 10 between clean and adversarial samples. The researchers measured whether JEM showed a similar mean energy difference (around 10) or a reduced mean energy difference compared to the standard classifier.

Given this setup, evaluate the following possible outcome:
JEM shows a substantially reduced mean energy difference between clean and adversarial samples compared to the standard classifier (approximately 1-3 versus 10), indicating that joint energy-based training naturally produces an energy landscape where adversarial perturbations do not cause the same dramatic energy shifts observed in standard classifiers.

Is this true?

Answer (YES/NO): NO